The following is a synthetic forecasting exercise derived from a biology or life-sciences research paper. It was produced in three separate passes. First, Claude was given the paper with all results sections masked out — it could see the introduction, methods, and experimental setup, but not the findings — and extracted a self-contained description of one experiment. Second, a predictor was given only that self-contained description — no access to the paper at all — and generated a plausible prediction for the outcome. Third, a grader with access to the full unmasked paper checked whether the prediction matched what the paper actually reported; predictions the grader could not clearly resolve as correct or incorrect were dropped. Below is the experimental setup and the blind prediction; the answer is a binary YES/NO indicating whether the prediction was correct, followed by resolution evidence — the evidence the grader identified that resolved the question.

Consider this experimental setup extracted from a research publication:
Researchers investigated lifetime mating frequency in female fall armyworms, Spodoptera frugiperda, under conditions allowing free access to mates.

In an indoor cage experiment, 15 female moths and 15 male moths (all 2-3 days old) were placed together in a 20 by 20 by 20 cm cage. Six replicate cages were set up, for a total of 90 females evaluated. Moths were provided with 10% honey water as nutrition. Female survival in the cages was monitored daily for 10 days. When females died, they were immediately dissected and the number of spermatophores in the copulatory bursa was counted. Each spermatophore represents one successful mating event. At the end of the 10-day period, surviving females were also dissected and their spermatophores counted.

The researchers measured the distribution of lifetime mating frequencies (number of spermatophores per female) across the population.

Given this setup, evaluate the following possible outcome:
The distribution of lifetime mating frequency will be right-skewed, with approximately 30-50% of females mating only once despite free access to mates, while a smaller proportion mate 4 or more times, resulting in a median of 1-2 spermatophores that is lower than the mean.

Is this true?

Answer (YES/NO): NO